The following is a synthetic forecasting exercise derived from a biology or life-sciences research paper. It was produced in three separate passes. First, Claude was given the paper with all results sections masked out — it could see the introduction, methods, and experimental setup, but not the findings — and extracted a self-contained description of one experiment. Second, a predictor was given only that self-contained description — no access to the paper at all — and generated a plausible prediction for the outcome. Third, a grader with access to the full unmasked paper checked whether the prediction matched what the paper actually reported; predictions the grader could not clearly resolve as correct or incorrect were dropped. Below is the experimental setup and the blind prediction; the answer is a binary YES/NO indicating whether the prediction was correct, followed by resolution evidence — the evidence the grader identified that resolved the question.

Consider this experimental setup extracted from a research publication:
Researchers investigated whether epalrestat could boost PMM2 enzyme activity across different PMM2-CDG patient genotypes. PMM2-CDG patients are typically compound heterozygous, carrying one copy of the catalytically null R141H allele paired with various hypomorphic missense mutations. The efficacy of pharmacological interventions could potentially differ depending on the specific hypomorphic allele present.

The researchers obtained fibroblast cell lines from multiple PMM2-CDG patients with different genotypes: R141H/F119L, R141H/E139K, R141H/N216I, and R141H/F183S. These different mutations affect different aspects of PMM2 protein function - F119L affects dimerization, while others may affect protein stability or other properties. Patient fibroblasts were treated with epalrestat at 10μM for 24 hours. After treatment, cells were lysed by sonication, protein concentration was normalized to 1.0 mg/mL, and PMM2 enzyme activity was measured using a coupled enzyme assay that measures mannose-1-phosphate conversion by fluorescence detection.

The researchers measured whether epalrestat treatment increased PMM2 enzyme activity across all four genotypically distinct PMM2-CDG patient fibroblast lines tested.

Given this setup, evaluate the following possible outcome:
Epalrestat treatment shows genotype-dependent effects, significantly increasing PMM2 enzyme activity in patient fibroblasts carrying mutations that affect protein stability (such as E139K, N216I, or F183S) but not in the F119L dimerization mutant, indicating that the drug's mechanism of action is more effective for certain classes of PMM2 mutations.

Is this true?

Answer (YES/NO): NO